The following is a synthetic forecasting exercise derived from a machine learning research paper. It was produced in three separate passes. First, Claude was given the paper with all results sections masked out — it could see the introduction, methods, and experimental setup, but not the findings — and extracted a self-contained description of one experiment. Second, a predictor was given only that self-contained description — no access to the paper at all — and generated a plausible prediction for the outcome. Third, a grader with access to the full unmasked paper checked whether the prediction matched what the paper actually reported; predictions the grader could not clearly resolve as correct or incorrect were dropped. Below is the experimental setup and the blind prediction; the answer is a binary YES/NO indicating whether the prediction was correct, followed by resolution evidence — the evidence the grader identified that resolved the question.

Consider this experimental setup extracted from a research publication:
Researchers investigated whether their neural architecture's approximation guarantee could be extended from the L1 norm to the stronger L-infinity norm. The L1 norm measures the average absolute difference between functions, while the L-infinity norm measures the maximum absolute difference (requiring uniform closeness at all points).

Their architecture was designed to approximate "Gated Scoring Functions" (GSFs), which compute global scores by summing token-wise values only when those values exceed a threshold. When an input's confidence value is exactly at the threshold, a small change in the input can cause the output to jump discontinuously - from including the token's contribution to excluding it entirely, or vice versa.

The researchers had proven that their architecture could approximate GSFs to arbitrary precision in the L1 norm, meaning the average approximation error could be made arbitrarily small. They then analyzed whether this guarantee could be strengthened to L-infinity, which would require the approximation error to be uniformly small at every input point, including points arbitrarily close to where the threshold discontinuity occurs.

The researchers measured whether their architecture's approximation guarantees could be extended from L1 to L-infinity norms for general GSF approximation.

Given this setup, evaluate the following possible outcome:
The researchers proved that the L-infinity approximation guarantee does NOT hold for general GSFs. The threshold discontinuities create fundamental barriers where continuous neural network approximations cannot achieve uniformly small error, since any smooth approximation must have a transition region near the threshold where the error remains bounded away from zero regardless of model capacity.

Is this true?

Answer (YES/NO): YES